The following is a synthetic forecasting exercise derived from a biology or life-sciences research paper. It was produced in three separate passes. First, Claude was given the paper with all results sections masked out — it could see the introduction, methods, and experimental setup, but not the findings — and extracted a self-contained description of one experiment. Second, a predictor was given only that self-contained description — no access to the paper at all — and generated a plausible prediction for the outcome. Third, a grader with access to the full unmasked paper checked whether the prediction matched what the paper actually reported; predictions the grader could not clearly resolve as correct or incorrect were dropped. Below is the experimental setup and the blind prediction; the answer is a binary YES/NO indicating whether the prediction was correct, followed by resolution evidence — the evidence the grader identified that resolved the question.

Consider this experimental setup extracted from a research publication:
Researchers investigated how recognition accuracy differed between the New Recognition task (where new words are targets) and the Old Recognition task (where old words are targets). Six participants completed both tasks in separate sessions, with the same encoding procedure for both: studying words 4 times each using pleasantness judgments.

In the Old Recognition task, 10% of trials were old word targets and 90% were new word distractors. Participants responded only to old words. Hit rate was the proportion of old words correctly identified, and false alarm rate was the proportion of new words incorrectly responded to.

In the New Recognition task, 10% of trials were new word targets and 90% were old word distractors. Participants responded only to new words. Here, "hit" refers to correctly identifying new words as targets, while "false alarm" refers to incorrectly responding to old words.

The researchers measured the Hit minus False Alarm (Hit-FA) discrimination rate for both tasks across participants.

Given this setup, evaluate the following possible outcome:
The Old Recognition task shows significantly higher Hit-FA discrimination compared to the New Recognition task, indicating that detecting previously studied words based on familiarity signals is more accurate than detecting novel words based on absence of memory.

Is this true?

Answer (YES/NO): NO